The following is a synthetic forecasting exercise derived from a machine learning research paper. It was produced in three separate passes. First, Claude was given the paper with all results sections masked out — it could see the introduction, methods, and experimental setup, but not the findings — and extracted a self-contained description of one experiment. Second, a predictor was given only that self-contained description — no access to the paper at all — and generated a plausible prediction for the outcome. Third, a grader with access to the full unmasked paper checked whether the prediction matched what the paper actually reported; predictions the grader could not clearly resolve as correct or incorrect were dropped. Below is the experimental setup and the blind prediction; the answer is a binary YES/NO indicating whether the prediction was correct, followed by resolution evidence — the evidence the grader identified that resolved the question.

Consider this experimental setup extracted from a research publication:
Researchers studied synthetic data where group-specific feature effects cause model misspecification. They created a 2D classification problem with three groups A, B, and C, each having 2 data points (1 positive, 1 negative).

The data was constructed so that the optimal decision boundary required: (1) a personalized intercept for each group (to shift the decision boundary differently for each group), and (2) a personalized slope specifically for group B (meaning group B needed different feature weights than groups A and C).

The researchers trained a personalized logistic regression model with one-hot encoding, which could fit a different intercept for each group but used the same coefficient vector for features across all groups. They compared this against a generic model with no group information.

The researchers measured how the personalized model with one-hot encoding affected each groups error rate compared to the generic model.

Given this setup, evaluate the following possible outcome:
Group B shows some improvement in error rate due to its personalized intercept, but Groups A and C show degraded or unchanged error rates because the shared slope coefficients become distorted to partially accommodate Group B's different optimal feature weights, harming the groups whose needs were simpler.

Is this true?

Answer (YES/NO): NO